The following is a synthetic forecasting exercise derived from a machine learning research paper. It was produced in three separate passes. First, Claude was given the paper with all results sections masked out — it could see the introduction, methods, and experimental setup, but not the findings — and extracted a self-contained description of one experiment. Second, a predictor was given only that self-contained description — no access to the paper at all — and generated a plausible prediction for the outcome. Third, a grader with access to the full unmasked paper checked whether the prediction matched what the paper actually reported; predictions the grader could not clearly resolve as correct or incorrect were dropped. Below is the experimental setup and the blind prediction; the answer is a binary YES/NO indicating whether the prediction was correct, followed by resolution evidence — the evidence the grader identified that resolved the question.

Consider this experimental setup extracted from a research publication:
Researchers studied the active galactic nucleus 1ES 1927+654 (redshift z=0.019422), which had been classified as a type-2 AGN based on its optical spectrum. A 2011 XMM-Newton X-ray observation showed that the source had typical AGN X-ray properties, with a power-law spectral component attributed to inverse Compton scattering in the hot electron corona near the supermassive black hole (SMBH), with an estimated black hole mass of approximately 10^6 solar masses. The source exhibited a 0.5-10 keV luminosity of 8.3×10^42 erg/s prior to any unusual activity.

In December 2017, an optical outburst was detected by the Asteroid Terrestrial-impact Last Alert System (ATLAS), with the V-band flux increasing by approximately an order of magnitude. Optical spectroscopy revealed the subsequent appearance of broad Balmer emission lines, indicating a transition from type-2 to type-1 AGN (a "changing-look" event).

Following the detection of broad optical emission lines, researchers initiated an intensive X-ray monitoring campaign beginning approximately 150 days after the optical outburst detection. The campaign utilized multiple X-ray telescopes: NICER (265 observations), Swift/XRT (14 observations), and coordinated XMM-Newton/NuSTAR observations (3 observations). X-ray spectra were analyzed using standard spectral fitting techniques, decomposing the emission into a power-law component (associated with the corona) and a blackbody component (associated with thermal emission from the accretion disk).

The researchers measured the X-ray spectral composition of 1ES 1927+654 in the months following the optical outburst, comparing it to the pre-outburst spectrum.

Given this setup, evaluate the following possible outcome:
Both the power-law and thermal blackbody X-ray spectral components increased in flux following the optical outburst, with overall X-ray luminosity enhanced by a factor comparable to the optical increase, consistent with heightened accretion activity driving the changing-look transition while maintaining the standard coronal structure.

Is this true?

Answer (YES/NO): NO